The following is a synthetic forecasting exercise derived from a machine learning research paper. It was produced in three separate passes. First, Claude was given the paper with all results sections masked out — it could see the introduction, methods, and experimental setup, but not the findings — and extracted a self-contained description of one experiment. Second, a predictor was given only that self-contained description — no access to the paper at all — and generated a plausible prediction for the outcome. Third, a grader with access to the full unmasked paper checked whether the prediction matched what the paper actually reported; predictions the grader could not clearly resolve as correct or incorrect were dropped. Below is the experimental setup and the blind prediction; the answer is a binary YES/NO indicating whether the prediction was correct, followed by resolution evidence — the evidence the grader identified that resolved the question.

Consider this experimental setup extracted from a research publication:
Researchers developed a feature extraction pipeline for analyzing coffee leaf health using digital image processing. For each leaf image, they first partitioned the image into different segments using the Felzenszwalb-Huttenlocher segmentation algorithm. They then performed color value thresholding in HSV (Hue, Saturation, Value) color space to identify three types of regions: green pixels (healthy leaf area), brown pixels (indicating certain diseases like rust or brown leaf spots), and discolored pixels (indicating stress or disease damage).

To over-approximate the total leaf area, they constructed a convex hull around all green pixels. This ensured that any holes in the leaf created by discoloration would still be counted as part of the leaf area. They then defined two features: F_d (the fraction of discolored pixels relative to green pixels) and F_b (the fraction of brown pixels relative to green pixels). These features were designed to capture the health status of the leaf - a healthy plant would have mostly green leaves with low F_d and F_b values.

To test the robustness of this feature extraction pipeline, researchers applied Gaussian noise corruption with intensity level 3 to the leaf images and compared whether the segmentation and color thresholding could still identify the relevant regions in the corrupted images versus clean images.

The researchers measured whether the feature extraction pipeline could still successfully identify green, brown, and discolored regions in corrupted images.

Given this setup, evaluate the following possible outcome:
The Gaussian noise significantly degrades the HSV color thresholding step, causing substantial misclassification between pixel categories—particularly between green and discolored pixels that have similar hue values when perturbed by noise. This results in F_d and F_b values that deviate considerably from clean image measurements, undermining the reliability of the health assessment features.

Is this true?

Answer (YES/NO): NO